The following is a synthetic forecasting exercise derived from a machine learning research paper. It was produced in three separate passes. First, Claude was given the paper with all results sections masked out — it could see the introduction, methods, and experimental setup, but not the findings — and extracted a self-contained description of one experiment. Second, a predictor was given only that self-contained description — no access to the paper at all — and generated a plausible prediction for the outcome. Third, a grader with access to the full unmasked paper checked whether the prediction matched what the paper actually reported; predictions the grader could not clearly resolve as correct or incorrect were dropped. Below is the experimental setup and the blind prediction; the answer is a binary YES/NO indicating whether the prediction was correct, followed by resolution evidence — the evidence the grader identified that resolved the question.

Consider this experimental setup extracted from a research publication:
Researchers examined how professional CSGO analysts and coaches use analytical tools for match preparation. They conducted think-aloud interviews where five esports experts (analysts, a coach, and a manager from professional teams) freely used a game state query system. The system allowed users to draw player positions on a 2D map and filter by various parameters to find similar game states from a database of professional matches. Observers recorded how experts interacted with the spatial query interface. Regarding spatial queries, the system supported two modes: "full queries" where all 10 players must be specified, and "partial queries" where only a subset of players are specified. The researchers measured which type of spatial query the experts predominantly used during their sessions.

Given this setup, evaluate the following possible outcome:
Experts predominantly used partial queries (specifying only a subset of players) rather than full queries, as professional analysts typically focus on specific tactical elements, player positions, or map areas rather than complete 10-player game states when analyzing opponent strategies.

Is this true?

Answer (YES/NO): YES